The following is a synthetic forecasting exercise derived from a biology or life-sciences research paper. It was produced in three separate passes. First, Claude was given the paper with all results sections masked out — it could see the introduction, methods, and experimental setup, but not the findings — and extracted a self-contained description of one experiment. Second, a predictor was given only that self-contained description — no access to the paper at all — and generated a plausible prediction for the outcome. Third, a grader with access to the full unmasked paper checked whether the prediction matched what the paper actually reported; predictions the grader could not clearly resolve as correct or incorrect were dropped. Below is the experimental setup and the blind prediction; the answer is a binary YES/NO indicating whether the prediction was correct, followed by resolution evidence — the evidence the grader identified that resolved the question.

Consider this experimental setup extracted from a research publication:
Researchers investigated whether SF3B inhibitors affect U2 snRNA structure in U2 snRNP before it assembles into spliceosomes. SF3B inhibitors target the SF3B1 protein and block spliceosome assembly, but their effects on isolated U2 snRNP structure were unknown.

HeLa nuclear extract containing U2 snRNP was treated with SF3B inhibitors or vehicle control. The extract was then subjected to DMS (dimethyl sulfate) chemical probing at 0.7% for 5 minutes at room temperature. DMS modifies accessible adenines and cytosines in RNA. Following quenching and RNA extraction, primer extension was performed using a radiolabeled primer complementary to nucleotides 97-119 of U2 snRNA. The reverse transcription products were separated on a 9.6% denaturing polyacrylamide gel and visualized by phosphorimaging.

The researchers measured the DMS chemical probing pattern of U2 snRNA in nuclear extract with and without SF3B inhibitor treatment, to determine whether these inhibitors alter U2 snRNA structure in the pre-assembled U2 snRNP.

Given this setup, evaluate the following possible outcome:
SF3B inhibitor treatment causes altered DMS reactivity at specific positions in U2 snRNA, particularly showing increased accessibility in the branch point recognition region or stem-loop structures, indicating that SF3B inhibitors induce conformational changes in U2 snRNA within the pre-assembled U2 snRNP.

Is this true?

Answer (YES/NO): NO